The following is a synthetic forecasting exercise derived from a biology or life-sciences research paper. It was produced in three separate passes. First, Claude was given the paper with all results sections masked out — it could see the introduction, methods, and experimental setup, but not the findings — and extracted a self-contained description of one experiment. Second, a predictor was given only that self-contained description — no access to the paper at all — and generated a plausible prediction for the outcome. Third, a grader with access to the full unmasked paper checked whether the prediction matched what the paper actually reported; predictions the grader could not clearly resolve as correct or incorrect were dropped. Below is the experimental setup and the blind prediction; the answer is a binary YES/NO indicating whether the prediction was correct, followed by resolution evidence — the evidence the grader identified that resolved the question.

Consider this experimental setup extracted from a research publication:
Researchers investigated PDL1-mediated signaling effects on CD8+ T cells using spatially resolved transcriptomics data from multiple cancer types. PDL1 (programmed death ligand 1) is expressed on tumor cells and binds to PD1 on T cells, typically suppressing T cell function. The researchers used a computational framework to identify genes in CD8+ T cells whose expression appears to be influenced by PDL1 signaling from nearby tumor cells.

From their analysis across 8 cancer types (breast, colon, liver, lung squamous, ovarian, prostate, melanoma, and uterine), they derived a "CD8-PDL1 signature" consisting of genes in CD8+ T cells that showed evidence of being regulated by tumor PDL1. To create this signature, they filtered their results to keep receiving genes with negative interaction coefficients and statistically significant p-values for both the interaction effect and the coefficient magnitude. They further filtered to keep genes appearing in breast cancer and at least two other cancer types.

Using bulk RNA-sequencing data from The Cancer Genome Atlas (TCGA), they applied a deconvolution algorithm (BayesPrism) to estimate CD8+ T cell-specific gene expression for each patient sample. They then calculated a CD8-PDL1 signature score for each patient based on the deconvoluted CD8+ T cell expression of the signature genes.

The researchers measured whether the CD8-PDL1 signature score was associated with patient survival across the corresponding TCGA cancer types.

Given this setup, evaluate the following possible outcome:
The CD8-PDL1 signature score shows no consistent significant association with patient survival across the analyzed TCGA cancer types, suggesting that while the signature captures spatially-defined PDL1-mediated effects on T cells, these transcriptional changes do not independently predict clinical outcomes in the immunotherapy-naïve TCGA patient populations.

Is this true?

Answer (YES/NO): NO